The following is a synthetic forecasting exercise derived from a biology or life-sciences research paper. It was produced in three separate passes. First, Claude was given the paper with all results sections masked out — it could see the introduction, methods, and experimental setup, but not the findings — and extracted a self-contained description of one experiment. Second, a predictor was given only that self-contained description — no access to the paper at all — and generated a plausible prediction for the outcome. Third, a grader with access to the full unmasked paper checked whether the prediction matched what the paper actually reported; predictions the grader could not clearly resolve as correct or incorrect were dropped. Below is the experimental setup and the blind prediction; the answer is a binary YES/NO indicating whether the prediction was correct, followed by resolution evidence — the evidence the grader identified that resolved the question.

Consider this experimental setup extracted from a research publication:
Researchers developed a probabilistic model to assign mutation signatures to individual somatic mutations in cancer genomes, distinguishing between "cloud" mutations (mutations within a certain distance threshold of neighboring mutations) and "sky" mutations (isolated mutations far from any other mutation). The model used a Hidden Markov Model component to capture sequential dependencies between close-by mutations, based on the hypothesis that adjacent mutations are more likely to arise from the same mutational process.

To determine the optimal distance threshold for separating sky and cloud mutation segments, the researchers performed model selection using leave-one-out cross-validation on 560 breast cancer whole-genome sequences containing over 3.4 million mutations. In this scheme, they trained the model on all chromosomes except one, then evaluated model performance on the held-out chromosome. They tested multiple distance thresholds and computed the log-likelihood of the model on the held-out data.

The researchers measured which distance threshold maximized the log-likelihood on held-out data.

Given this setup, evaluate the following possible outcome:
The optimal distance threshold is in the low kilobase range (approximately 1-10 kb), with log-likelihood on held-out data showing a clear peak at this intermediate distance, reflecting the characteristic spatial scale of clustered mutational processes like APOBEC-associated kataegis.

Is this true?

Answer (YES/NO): YES